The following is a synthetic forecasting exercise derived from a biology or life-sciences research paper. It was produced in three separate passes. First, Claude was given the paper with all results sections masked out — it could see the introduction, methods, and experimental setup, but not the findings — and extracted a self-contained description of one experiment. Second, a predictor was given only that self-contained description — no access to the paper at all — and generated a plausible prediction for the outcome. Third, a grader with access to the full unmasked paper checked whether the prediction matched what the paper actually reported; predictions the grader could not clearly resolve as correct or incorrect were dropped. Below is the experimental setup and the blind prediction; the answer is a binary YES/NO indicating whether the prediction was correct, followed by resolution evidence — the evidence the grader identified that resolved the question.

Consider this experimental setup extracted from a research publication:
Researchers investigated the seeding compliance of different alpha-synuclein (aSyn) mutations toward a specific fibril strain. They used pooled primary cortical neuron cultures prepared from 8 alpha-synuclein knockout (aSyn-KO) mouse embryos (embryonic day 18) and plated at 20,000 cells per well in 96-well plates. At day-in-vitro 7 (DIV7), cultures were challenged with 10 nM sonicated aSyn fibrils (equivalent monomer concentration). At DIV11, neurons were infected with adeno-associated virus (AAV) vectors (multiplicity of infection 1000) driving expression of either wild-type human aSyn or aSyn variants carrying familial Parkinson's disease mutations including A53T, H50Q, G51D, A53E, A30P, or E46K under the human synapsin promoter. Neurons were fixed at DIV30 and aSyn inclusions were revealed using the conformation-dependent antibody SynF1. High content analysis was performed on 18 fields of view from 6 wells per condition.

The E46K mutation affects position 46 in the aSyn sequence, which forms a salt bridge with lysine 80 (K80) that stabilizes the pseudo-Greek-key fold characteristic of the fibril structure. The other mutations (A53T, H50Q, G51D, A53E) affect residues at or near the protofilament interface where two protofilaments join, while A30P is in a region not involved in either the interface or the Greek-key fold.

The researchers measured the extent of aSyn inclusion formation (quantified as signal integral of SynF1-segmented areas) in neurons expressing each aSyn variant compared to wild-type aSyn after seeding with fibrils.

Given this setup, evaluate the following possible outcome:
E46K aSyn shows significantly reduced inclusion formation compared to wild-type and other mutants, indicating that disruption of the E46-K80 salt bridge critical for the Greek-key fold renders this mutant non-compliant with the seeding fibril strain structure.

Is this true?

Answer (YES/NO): YES